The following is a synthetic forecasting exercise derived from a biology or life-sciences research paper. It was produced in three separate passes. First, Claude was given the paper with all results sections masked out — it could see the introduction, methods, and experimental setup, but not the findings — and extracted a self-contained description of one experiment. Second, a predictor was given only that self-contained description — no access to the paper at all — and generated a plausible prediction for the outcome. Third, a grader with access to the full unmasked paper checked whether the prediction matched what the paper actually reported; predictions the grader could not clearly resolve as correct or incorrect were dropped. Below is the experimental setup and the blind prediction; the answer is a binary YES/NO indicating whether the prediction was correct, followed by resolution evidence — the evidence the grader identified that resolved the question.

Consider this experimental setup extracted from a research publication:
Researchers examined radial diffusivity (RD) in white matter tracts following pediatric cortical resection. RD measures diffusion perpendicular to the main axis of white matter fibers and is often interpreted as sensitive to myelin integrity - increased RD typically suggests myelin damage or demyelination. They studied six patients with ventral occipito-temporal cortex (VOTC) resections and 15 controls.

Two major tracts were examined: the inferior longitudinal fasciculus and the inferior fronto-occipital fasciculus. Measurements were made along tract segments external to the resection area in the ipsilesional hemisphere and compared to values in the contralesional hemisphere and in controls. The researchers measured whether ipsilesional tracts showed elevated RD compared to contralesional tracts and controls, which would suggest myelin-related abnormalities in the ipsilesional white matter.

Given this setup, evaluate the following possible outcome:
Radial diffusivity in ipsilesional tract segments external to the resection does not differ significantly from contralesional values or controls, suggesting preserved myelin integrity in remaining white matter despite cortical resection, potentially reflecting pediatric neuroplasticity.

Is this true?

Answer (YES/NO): NO